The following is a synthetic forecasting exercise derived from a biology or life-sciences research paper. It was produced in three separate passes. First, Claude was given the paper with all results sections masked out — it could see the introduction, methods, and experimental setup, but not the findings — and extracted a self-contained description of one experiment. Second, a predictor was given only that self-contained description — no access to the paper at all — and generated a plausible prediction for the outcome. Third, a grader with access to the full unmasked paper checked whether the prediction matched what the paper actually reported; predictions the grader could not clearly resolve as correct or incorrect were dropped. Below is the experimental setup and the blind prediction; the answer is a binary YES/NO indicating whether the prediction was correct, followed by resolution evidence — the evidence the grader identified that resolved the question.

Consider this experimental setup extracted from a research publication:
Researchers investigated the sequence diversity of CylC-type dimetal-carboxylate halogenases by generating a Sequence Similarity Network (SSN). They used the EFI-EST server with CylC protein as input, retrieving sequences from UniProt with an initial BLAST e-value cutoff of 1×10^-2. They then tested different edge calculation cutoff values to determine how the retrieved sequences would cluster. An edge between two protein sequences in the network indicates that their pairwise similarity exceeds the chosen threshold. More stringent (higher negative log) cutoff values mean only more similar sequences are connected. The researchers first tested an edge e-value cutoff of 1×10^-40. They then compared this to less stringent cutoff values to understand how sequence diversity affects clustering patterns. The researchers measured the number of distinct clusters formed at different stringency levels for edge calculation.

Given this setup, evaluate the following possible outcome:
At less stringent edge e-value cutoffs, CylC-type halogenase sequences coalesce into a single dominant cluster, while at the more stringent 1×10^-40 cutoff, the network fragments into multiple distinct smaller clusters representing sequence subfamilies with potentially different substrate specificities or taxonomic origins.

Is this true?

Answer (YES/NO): YES